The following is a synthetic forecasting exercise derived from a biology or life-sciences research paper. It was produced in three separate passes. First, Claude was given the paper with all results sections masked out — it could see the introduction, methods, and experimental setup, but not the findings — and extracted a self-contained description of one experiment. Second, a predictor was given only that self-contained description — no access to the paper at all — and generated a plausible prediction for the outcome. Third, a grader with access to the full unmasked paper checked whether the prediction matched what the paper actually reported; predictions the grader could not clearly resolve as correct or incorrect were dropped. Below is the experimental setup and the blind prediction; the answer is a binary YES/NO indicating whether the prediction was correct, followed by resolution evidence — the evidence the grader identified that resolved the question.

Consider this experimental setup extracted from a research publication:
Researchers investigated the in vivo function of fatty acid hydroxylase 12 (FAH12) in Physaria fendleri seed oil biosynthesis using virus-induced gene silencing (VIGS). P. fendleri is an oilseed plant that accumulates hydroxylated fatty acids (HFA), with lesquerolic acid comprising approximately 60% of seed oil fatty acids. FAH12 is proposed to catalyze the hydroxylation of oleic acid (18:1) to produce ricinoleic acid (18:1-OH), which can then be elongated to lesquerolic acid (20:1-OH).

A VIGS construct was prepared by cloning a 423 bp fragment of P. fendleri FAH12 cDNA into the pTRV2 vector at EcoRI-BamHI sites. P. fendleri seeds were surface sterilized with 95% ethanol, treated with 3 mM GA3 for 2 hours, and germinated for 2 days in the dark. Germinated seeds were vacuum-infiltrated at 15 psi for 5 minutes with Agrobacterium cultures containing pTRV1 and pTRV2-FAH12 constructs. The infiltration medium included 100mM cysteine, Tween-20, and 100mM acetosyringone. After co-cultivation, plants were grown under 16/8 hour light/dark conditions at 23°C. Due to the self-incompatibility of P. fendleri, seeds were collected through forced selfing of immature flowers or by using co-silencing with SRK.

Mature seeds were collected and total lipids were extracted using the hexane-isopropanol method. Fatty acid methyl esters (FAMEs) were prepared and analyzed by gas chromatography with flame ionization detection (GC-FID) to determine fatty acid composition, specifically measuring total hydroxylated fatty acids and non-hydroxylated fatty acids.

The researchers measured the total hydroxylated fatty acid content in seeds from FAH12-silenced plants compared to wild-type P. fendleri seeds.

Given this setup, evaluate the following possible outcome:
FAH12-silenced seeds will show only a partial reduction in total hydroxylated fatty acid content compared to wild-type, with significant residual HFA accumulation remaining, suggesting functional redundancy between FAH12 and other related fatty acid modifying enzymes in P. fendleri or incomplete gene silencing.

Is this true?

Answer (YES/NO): NO